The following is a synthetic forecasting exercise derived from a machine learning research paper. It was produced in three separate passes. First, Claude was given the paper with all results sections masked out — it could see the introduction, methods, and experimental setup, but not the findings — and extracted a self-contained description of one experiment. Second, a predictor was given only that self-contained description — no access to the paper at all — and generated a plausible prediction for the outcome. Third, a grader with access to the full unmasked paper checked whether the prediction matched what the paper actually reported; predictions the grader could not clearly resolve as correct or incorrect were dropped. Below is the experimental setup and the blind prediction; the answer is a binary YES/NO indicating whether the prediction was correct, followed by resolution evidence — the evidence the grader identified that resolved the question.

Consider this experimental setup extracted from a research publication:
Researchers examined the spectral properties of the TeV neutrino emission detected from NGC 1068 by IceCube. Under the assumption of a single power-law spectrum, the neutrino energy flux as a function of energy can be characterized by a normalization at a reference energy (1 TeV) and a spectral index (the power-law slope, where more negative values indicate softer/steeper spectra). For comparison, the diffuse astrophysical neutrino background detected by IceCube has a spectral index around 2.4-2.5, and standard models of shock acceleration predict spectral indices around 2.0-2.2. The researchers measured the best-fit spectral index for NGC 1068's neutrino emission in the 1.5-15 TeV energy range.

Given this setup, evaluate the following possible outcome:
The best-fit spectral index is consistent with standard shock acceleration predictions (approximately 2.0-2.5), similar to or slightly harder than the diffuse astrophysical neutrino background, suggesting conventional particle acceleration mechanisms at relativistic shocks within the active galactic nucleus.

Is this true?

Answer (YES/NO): NO